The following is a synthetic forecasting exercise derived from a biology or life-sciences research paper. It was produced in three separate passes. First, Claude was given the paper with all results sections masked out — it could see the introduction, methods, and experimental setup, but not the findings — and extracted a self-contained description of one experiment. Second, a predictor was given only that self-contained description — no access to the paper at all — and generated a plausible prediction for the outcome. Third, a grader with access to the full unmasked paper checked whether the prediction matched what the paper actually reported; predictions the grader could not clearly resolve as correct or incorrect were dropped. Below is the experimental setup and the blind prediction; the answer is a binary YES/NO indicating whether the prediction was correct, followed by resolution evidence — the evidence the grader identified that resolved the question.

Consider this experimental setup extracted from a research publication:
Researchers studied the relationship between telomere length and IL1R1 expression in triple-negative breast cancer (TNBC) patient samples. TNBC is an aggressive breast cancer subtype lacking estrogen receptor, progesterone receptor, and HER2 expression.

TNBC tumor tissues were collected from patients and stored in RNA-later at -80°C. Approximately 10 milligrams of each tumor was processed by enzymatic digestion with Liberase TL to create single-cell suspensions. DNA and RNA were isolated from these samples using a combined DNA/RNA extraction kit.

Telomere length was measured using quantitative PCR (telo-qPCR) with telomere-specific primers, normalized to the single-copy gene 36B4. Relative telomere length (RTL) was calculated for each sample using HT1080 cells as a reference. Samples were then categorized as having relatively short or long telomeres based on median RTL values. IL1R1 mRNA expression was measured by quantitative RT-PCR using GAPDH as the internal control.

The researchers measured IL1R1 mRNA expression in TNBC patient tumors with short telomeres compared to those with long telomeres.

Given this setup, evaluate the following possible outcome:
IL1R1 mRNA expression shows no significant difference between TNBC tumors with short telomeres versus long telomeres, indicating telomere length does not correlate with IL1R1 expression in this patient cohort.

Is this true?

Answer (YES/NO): NO